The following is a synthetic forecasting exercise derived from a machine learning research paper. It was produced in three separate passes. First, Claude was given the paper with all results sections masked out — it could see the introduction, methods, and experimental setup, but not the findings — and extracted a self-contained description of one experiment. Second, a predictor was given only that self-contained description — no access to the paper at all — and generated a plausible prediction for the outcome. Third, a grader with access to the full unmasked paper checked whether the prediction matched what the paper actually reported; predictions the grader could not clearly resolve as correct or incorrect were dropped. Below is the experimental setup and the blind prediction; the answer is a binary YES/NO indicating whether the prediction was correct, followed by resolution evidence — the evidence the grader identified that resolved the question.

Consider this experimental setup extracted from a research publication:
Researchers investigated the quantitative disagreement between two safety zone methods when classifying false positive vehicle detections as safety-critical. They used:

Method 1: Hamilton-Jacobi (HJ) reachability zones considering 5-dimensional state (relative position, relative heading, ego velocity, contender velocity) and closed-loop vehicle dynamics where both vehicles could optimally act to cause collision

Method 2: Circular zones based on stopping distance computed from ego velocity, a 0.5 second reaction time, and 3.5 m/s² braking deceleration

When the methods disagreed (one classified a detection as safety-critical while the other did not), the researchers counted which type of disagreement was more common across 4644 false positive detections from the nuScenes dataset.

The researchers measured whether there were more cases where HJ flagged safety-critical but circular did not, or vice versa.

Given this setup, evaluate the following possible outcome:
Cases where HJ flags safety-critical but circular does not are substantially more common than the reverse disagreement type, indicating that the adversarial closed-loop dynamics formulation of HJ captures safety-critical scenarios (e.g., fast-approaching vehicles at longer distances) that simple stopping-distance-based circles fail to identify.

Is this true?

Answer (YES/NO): NO